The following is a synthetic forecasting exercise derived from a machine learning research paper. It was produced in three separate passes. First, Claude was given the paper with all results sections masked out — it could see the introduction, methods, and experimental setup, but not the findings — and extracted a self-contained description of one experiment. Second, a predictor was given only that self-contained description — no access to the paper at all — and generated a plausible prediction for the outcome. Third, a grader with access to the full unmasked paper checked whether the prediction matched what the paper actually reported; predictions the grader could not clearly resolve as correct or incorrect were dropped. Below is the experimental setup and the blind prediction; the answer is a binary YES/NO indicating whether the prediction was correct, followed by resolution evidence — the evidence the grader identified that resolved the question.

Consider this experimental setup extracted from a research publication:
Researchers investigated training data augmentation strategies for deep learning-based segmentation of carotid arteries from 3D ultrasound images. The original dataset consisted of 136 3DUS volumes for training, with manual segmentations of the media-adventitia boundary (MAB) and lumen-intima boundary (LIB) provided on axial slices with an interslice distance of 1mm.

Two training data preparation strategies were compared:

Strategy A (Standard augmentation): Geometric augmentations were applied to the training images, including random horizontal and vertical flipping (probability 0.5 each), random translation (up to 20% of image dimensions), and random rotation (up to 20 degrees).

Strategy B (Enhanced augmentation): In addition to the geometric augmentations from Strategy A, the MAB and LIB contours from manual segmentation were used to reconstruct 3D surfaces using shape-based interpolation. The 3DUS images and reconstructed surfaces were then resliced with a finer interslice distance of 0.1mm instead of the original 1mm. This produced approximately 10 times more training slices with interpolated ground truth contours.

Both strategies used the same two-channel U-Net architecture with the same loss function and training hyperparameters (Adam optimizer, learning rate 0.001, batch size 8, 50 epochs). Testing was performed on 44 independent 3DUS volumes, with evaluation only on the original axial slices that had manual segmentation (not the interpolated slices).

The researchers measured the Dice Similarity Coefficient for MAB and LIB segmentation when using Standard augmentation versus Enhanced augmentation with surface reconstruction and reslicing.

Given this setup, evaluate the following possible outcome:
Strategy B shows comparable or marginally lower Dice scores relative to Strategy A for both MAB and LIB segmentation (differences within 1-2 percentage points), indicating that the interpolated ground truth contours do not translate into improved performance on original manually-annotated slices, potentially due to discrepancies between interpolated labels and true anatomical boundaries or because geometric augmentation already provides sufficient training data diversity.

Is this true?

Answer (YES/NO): NO